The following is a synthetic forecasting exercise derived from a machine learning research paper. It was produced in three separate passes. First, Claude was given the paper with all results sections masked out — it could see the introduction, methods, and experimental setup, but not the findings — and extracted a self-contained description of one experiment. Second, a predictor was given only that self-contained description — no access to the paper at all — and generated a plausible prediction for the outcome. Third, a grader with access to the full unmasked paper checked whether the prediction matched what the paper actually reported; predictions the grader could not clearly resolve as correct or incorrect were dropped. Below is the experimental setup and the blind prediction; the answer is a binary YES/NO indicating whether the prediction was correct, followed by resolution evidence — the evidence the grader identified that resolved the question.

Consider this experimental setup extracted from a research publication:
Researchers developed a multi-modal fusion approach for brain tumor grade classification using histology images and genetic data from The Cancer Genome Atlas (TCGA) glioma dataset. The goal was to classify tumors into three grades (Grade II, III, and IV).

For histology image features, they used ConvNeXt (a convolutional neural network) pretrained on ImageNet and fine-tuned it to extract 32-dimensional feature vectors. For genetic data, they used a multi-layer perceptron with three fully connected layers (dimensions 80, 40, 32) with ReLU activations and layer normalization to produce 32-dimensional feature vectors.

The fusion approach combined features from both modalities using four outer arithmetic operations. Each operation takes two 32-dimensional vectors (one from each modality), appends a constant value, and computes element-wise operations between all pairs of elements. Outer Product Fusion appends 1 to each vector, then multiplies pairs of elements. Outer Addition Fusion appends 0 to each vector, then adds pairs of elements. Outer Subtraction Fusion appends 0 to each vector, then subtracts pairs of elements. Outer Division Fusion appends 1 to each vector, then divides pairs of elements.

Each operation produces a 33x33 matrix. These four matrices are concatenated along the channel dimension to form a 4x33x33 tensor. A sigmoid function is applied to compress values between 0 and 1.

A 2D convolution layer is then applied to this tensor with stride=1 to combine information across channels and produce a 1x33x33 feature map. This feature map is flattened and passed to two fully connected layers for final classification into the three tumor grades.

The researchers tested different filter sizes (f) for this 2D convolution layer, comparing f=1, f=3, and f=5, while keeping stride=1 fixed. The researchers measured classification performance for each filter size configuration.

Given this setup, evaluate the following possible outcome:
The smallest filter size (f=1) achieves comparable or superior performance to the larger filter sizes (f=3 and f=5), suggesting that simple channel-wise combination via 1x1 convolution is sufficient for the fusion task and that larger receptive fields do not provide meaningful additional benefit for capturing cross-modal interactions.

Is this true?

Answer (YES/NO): YES